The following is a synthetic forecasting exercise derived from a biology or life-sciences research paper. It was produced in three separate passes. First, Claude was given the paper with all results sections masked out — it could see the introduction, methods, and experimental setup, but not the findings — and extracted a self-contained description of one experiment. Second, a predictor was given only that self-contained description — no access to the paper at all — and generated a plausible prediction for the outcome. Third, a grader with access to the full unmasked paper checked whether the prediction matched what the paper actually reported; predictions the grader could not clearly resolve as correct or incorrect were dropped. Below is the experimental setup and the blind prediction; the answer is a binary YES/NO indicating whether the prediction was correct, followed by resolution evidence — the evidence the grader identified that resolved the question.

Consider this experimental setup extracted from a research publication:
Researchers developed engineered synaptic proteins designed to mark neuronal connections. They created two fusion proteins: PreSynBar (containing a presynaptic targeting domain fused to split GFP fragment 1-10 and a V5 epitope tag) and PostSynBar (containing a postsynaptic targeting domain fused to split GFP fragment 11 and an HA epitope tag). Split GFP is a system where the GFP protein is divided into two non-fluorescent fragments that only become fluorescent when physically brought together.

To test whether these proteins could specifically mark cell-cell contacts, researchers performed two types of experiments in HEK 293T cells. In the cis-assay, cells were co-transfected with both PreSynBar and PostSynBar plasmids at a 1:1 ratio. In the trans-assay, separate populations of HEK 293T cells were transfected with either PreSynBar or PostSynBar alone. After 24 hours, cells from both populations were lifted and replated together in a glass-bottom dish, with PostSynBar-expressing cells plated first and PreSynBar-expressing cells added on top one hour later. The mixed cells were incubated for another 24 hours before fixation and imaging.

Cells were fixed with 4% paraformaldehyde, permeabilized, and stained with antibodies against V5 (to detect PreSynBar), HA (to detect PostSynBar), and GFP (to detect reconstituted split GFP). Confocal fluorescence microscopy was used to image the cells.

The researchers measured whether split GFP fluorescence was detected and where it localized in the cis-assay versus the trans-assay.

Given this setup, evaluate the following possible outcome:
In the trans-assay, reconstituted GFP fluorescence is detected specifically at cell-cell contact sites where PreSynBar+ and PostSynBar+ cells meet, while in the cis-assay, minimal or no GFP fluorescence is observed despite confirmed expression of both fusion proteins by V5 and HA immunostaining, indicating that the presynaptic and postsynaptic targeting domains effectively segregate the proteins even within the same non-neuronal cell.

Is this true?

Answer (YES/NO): NO